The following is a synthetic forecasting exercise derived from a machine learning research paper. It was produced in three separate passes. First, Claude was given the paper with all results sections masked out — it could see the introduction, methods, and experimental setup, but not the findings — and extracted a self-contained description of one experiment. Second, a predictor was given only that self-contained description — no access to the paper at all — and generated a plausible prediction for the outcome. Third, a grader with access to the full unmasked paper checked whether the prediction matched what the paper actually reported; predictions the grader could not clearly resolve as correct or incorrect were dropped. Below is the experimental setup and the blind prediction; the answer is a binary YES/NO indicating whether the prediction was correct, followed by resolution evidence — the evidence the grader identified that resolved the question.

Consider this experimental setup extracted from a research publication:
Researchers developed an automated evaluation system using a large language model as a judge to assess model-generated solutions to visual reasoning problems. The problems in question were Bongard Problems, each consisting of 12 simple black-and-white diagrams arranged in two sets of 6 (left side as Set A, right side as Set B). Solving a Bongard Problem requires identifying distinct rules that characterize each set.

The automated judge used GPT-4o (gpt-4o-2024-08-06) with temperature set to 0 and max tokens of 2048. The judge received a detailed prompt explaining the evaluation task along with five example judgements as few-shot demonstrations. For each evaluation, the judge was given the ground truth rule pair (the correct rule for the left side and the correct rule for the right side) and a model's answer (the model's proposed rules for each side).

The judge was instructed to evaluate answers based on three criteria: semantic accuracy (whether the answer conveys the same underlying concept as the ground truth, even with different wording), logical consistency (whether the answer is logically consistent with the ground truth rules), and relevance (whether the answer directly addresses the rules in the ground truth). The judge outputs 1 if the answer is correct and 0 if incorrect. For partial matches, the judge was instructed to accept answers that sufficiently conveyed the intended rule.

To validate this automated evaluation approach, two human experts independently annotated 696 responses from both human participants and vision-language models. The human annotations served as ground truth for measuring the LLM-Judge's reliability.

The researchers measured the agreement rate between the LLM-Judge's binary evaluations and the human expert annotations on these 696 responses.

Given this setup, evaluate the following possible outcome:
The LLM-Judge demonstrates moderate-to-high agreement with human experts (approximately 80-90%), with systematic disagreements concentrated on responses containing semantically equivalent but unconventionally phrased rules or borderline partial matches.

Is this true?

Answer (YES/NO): NO